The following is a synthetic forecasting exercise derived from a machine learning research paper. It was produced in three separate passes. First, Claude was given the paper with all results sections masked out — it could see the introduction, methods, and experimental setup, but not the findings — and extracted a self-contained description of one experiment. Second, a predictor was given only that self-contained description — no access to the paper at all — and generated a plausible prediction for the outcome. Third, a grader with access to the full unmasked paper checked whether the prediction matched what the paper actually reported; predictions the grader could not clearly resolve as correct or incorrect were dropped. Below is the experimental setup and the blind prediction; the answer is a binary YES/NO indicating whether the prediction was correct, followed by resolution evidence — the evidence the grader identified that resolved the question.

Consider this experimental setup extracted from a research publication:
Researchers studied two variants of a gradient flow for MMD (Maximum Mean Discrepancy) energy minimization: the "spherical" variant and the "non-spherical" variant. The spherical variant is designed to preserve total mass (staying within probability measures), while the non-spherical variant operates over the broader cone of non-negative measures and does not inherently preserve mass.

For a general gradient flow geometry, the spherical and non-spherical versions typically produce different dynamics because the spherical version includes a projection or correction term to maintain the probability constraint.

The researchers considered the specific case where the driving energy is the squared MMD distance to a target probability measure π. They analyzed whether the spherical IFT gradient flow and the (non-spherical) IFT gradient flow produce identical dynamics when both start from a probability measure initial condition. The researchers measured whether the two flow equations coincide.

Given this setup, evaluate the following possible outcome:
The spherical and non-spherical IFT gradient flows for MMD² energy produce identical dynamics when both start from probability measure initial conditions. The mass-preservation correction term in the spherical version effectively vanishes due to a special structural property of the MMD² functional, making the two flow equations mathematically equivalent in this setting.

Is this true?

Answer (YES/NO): YES